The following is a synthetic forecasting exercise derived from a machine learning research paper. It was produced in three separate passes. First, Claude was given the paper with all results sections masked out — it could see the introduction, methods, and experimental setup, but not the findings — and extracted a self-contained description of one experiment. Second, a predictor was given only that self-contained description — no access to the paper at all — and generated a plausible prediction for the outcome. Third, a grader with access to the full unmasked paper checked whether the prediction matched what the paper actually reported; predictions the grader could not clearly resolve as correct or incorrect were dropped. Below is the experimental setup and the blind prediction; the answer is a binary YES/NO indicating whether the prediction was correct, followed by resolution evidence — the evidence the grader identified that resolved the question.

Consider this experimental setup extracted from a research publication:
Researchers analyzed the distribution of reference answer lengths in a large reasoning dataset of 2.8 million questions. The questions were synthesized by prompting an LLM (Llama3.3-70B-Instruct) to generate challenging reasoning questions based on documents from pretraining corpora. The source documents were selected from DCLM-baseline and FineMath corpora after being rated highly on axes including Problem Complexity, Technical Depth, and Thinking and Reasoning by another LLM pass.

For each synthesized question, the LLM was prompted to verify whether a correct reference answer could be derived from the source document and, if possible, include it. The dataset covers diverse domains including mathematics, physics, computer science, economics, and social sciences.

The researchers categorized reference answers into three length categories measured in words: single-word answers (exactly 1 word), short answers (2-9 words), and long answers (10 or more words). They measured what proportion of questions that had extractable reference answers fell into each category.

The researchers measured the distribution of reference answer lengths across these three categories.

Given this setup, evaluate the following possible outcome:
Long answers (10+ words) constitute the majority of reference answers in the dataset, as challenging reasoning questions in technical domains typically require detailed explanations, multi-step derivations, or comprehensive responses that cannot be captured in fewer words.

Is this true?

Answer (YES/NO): YES